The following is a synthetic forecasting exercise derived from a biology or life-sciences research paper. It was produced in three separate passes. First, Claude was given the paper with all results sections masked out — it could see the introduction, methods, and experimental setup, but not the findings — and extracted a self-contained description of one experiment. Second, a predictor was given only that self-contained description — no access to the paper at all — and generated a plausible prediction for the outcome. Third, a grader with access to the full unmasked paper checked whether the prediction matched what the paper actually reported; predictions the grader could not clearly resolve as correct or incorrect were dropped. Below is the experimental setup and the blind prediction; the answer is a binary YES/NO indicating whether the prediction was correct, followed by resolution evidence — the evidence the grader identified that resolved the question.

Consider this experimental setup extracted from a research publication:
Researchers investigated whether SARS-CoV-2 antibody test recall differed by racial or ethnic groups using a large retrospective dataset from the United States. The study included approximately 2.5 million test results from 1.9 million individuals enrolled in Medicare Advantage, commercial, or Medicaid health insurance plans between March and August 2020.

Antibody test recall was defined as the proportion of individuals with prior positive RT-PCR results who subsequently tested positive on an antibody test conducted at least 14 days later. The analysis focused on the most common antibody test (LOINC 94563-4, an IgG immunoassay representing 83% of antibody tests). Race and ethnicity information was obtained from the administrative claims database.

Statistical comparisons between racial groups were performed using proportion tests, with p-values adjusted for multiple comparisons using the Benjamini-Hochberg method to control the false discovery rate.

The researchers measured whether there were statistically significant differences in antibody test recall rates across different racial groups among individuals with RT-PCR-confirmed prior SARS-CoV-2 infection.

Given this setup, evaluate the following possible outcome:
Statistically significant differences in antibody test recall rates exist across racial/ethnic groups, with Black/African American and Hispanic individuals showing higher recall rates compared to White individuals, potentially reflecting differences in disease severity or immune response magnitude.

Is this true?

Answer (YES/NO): YES